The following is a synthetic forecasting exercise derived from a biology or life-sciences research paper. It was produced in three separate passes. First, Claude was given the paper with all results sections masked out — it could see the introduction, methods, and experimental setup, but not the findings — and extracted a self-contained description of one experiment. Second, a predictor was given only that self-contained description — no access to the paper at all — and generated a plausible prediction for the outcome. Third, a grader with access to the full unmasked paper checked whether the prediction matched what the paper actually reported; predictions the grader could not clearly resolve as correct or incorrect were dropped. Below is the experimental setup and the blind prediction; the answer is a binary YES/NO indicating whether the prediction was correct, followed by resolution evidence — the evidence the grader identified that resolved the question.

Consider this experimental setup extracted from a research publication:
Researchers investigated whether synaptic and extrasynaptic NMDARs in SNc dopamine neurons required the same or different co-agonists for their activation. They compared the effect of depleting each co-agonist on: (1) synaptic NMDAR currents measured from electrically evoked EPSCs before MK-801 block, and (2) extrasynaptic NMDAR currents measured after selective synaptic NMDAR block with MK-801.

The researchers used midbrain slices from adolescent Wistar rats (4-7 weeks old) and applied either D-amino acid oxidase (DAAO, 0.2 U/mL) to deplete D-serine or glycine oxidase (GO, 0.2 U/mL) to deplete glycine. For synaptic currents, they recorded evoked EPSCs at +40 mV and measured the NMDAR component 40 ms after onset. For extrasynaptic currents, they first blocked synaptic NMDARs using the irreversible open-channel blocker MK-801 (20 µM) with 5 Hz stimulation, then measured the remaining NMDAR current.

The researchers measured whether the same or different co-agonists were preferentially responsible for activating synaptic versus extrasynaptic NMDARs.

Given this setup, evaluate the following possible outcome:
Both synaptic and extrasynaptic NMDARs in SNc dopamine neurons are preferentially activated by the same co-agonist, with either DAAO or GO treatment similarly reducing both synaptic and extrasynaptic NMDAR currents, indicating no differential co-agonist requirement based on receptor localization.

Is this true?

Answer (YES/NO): NO